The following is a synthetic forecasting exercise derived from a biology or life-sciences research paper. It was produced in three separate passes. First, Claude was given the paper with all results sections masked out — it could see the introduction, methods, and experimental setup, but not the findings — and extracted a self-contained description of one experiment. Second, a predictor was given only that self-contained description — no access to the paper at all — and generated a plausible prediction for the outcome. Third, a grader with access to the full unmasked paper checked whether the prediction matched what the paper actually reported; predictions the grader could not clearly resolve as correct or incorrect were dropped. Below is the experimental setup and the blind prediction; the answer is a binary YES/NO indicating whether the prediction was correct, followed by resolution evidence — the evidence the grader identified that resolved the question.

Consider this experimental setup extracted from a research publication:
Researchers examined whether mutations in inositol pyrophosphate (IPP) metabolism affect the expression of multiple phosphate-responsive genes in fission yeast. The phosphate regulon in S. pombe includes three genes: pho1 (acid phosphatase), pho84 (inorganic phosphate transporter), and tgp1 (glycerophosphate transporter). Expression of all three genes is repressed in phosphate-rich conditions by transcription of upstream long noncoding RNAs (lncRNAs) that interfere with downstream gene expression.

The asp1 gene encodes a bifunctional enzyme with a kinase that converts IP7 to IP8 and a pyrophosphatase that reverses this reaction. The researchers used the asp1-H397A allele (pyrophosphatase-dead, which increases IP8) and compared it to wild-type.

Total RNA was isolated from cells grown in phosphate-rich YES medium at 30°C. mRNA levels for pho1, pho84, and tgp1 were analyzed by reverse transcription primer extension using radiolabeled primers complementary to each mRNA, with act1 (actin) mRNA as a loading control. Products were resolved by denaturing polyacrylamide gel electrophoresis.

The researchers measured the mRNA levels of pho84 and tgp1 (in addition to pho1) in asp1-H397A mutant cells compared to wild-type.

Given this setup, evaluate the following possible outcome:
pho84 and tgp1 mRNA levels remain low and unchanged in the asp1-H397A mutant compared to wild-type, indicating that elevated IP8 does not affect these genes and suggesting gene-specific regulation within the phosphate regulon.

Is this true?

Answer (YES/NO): NO